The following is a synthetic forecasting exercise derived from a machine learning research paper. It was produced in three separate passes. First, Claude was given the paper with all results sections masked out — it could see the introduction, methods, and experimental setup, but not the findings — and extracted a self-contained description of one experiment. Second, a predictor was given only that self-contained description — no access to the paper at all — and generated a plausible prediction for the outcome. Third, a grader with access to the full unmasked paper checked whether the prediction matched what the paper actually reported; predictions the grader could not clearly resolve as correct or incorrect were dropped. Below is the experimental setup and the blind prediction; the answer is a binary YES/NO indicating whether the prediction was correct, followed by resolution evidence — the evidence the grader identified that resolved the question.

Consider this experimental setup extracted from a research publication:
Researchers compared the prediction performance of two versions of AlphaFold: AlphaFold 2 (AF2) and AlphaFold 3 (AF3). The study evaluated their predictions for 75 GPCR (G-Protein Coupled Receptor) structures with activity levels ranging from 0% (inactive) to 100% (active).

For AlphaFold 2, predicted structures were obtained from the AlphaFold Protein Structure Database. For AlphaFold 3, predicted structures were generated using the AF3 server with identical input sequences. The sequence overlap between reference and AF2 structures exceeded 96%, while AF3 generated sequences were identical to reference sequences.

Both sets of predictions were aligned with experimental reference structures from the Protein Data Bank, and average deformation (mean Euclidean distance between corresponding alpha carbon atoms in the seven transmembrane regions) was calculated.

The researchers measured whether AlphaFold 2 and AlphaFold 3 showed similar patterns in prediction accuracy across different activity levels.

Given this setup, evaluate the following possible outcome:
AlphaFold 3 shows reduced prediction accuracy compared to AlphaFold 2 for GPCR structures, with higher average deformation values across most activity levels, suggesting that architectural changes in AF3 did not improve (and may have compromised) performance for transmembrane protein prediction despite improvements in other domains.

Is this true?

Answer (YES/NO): NO